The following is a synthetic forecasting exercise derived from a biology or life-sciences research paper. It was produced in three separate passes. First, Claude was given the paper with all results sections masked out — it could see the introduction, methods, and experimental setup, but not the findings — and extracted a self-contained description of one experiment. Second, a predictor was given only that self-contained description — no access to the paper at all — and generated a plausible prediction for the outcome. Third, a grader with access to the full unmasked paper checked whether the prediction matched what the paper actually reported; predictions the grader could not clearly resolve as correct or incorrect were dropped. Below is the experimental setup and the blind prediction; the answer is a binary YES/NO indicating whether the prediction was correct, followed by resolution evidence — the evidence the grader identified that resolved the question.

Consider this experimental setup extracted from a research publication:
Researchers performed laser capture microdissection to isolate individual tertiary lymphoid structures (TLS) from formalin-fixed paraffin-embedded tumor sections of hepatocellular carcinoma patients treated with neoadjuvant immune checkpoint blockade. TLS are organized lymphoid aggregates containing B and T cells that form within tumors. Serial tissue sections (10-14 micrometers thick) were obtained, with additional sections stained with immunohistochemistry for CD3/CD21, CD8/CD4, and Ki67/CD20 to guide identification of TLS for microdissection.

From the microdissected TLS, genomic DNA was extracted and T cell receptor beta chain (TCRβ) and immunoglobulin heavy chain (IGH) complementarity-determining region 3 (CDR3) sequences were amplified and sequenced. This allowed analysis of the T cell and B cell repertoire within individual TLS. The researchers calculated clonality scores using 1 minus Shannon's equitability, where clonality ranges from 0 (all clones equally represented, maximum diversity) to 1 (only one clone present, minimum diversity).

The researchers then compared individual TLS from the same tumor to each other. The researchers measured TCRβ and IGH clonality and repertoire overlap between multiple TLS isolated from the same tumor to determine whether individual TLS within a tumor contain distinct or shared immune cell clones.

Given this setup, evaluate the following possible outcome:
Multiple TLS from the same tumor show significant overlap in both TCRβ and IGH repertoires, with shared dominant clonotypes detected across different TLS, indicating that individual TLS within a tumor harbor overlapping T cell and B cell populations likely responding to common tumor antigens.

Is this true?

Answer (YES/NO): NO